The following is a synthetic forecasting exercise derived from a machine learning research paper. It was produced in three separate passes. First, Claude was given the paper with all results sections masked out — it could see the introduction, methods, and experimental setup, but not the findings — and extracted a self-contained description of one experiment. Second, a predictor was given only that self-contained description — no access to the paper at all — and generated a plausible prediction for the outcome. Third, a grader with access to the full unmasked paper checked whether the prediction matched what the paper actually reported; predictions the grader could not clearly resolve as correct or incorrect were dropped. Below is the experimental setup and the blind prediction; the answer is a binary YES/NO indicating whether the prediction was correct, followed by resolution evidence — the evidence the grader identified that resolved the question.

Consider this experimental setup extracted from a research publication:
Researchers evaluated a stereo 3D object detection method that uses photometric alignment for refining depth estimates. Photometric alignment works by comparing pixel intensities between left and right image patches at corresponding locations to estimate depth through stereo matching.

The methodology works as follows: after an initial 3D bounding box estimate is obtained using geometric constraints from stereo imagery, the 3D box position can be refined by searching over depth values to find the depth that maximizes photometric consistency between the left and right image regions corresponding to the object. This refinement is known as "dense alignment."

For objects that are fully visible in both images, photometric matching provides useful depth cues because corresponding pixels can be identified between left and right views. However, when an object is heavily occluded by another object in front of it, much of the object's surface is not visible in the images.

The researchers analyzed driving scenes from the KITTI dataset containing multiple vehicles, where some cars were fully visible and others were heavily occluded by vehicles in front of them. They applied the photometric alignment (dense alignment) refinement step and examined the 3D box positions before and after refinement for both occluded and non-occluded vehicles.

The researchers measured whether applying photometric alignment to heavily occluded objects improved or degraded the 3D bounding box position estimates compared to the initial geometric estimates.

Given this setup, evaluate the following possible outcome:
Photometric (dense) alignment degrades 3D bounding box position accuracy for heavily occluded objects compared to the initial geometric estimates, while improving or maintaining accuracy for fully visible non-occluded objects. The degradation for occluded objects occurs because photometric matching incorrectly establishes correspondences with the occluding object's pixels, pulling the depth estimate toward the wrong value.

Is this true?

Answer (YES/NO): YES